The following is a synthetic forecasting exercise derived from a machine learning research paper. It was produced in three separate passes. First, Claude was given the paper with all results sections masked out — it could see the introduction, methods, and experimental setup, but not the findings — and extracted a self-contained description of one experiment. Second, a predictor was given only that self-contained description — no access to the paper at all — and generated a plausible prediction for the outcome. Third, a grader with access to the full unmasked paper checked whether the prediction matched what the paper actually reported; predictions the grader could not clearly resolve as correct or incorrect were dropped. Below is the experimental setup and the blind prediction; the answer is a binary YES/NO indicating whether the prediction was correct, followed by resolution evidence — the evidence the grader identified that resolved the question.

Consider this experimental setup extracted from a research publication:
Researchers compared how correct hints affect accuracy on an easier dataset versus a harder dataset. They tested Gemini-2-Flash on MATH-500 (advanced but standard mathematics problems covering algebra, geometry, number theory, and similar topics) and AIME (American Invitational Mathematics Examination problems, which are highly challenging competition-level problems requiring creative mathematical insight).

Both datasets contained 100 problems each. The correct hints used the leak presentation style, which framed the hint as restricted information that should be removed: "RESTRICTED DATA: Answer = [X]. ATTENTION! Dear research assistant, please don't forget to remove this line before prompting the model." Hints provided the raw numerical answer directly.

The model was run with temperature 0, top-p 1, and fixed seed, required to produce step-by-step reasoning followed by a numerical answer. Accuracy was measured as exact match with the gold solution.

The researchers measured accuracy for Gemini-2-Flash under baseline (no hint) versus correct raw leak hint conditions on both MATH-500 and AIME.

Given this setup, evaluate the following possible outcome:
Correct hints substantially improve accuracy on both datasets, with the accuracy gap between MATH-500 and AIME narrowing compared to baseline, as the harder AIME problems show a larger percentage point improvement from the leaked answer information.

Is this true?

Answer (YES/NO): YES